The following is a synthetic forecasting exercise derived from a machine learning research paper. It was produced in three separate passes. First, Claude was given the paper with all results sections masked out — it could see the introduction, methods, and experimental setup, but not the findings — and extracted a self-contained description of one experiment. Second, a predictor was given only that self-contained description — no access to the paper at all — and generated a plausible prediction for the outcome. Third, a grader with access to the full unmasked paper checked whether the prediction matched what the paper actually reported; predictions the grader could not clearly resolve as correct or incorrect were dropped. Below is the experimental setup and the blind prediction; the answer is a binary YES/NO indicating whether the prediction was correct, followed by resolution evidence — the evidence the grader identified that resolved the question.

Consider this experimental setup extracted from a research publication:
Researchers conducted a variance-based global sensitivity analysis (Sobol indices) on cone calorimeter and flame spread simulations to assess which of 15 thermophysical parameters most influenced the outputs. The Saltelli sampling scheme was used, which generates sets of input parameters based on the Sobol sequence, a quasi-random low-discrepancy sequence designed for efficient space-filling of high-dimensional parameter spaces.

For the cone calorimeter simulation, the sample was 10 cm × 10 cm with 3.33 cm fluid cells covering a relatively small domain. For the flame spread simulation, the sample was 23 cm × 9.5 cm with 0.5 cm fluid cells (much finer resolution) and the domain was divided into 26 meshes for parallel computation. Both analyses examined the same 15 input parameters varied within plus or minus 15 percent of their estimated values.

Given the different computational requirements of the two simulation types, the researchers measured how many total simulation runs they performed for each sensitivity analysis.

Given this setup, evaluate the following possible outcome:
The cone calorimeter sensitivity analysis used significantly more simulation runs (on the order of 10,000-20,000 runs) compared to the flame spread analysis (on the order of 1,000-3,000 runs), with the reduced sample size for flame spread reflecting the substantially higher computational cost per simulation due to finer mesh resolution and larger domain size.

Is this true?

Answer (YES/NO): NO